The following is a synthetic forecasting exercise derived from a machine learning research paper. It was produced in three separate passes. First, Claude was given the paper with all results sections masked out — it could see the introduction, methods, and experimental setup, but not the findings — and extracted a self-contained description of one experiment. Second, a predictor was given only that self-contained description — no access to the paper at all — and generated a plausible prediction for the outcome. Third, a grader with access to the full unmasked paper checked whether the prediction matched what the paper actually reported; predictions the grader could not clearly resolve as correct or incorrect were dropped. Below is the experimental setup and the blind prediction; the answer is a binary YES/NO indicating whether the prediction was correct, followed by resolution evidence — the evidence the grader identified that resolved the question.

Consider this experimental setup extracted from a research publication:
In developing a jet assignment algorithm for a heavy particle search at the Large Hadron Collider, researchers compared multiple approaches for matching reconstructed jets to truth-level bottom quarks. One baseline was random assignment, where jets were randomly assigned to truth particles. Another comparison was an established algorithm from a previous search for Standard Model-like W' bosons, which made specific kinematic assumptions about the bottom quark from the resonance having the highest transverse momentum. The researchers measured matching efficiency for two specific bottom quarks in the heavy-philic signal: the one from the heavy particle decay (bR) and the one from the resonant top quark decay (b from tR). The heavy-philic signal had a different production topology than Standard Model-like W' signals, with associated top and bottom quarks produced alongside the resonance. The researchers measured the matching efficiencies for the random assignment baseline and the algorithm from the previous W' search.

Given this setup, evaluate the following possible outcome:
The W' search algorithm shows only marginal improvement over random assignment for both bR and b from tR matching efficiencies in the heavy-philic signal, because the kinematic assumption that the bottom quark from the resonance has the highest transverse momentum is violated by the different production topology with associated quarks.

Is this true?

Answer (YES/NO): NO